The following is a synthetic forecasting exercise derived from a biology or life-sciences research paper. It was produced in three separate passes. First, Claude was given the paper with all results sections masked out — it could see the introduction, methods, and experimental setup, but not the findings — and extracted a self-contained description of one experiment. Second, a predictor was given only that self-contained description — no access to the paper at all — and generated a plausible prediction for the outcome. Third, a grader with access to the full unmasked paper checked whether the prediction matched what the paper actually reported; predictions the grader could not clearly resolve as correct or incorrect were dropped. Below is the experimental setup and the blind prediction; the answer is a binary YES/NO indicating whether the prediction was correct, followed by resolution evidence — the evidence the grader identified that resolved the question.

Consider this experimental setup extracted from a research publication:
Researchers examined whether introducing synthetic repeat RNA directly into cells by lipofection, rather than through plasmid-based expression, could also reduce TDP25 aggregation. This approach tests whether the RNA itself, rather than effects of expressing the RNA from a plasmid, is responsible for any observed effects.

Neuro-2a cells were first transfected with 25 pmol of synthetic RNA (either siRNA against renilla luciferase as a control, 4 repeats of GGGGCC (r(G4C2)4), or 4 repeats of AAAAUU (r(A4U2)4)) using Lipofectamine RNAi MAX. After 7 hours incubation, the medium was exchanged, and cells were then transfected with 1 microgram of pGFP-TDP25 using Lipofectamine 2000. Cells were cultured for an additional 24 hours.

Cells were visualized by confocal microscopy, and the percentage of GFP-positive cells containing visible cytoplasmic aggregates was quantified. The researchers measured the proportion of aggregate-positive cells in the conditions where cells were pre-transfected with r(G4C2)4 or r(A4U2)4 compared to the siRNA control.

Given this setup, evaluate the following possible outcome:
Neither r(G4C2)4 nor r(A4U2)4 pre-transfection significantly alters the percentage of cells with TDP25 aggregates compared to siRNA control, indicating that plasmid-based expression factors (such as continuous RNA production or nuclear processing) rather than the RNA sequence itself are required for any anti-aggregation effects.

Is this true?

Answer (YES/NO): NO